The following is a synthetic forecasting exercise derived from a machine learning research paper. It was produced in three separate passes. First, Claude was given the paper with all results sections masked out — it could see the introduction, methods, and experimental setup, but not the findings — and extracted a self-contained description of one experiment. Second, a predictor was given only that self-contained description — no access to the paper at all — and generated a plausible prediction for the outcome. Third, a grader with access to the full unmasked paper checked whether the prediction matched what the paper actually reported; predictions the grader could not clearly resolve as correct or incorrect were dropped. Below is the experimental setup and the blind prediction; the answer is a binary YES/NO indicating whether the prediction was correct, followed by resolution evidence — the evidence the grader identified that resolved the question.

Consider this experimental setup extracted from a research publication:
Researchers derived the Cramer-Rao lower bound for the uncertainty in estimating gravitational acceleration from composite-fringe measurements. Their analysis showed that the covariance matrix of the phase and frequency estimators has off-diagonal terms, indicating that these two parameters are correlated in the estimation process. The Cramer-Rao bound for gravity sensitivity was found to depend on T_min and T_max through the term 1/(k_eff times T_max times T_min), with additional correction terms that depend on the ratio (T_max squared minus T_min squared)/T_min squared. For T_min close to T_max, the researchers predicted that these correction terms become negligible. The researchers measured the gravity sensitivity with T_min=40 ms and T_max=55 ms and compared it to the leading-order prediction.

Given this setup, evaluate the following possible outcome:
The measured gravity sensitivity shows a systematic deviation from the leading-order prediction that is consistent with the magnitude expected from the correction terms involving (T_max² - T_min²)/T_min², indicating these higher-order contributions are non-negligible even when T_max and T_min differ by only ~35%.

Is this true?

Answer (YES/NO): NO